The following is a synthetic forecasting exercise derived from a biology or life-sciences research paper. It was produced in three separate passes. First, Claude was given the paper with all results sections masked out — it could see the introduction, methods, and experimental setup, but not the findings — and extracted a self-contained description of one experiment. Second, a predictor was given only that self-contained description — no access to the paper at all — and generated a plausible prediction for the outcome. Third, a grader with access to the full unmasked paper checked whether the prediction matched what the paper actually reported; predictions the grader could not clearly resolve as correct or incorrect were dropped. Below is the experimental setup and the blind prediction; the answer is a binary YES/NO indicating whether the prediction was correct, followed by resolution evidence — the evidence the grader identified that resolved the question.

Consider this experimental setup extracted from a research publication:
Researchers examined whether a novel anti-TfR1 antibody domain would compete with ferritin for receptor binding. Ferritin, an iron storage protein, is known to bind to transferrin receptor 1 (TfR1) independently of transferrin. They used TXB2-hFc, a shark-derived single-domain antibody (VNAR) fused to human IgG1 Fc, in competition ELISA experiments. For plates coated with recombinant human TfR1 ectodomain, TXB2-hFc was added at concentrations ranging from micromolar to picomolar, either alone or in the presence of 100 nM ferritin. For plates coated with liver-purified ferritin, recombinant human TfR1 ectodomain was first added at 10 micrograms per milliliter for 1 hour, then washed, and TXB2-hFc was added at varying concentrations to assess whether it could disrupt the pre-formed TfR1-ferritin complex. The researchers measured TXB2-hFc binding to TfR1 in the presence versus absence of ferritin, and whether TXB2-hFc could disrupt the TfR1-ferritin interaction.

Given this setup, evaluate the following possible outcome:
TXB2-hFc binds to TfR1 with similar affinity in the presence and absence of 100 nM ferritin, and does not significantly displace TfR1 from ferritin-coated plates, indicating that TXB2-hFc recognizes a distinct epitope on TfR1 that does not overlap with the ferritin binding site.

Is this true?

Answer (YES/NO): YES